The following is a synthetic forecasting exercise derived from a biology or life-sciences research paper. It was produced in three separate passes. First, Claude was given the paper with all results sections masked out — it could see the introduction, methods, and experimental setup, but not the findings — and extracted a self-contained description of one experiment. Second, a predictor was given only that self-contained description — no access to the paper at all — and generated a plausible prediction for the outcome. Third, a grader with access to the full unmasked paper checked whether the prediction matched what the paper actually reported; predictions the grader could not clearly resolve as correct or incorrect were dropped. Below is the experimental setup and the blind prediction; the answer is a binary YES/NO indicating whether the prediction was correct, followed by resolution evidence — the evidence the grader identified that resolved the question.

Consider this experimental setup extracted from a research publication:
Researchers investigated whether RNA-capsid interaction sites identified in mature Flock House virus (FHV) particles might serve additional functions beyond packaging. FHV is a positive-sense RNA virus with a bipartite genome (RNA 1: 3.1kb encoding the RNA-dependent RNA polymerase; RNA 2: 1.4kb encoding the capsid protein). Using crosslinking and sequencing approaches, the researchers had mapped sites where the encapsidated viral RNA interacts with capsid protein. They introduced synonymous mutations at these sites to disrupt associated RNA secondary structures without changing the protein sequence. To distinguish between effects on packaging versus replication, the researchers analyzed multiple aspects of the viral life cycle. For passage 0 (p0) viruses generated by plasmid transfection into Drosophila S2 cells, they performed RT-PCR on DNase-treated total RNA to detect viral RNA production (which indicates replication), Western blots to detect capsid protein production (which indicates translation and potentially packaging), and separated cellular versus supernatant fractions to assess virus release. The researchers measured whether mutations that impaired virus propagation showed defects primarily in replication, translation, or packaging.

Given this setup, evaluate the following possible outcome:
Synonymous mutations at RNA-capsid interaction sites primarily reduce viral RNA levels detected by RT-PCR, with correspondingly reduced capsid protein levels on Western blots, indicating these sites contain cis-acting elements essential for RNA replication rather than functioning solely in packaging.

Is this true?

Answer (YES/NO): NO